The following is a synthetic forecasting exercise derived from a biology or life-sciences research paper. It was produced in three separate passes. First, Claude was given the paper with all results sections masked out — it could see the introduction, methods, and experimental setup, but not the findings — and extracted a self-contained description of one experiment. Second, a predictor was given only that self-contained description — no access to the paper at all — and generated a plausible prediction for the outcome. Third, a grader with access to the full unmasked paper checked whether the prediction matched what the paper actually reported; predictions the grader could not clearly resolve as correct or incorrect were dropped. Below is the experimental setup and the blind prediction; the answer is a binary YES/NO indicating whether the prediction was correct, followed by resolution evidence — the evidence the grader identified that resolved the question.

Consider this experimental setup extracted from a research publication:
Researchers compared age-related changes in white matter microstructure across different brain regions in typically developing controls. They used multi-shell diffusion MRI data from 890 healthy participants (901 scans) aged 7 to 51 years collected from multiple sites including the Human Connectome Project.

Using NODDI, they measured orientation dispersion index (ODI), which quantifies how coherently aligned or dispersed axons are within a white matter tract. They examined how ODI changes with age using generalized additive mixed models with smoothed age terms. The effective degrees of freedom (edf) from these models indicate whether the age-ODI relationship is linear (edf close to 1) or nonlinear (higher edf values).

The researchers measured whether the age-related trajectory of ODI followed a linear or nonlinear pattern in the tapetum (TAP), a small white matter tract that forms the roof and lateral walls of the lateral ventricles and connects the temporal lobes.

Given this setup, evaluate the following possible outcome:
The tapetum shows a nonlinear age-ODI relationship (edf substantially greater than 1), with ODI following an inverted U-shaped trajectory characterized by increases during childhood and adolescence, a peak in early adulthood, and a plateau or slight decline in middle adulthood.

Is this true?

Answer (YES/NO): NO